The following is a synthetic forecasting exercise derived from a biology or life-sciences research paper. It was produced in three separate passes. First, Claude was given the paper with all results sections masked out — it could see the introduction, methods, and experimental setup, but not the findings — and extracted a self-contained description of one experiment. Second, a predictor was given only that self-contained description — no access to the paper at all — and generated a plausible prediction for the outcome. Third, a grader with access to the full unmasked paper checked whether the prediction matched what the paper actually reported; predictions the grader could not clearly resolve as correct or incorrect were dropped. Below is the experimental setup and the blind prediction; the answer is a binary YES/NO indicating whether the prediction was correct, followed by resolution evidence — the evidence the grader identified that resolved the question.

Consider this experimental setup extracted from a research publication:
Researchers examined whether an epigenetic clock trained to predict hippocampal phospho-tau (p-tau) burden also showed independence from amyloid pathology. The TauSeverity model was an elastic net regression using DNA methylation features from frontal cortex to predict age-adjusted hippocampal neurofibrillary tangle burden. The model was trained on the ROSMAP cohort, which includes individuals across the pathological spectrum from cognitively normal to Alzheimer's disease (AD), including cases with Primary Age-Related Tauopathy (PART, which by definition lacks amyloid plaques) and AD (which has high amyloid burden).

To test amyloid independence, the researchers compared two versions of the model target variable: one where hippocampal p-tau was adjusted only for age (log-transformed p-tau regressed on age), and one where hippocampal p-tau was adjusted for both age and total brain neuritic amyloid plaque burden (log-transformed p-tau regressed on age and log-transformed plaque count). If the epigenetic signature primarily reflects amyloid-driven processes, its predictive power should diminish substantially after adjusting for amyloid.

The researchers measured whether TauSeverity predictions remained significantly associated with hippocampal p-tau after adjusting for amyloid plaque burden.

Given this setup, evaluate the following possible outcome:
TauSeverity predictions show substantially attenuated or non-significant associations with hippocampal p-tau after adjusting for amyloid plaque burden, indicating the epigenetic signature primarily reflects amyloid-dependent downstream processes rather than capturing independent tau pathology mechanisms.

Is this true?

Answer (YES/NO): NO